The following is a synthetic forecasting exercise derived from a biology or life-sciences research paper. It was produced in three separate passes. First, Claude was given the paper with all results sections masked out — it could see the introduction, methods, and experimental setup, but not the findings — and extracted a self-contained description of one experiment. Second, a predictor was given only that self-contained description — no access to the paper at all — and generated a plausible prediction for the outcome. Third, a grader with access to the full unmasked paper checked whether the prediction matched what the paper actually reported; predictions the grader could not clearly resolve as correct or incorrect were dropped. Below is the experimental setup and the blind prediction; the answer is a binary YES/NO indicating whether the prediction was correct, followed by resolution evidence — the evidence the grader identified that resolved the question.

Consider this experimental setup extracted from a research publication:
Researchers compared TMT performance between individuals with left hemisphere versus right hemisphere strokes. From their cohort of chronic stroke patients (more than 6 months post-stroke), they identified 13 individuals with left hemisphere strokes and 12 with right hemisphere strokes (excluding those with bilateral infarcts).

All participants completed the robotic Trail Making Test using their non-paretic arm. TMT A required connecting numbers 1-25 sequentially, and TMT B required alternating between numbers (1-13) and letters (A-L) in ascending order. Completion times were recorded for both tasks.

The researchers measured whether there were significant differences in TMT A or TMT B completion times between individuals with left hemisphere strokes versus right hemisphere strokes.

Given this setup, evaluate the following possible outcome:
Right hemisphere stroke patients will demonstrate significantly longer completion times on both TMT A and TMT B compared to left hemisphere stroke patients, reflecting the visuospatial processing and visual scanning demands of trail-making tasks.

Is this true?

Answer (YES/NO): NO